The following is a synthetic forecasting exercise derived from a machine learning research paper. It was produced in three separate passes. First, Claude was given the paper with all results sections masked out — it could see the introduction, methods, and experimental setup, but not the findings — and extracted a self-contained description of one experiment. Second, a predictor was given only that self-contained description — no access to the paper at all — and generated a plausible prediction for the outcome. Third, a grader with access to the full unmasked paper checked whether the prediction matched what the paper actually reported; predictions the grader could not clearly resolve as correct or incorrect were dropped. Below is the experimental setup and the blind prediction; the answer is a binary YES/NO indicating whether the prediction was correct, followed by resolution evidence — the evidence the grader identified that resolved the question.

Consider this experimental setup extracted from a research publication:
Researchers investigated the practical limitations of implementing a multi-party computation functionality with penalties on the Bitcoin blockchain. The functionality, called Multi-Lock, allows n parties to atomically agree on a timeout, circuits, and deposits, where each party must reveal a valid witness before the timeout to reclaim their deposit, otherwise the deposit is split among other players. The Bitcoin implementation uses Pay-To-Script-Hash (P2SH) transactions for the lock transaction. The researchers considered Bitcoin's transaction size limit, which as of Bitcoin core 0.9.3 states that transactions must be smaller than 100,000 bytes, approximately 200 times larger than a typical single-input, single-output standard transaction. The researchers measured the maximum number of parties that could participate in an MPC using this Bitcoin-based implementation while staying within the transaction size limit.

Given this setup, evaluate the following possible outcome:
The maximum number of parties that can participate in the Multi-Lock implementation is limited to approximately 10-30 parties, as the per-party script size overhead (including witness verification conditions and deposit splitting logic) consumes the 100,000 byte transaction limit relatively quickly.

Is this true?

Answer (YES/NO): YES